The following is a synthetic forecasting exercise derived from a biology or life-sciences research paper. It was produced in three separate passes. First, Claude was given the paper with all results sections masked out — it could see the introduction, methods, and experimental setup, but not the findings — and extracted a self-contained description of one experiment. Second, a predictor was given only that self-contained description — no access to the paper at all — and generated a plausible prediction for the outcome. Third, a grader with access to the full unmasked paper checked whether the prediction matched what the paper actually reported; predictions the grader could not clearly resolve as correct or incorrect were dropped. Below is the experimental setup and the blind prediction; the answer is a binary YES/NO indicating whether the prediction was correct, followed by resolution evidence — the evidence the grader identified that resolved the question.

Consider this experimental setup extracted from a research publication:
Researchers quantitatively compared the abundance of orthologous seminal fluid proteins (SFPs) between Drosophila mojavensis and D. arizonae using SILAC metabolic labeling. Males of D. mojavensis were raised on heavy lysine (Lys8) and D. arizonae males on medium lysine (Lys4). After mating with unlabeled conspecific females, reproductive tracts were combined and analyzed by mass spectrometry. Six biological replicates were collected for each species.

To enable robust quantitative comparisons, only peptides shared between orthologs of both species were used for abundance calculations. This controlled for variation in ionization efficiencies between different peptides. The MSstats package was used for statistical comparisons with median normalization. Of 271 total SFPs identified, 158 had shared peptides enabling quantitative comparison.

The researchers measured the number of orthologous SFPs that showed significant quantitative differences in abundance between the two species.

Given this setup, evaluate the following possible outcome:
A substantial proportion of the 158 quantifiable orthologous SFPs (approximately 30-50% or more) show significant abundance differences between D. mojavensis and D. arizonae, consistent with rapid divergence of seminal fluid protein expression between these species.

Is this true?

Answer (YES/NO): YES